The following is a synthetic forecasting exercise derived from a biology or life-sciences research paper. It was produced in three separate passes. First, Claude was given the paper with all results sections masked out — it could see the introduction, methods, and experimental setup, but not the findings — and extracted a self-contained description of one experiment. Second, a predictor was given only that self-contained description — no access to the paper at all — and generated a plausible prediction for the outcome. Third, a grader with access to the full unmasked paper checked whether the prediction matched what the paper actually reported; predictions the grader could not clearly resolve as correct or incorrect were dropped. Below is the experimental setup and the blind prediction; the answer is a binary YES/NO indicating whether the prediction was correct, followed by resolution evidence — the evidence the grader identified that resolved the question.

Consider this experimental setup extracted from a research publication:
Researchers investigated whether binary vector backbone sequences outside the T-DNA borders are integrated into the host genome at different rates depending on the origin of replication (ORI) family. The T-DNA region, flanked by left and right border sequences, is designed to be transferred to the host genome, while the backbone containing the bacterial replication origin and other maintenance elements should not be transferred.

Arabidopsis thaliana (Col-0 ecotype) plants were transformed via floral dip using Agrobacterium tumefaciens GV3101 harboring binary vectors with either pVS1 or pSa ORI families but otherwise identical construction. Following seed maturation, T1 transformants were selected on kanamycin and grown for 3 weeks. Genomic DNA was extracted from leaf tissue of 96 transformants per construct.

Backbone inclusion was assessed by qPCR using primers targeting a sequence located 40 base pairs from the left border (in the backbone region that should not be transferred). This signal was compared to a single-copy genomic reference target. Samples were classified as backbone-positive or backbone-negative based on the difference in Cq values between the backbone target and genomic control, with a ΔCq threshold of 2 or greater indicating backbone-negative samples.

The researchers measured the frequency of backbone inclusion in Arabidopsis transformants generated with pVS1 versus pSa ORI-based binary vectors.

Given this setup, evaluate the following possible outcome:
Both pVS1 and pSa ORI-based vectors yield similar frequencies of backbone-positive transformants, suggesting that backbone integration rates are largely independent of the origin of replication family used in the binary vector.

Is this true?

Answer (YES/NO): NO